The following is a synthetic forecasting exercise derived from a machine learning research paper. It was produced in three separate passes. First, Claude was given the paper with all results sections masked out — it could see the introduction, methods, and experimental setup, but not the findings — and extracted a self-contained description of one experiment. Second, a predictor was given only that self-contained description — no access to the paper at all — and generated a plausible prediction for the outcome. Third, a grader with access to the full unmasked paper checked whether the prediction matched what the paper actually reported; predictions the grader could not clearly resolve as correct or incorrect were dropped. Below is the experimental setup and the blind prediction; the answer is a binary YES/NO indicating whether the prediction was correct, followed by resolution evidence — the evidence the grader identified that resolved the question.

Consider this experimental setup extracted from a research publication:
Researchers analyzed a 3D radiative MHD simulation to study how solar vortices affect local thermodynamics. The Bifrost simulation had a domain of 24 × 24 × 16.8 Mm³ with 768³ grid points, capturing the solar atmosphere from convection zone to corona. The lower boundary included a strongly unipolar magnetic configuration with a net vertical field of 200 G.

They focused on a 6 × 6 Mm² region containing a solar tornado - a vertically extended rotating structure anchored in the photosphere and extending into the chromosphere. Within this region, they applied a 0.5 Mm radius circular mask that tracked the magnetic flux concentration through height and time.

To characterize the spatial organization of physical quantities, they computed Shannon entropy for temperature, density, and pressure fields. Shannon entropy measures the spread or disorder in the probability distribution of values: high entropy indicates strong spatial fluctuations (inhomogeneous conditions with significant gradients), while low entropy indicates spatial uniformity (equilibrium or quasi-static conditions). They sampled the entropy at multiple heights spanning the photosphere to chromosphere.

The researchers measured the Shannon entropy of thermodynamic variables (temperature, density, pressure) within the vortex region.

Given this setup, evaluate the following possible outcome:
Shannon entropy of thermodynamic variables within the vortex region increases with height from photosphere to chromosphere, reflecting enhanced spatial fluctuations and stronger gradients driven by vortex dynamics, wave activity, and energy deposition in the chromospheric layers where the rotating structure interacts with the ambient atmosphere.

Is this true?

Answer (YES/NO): NO